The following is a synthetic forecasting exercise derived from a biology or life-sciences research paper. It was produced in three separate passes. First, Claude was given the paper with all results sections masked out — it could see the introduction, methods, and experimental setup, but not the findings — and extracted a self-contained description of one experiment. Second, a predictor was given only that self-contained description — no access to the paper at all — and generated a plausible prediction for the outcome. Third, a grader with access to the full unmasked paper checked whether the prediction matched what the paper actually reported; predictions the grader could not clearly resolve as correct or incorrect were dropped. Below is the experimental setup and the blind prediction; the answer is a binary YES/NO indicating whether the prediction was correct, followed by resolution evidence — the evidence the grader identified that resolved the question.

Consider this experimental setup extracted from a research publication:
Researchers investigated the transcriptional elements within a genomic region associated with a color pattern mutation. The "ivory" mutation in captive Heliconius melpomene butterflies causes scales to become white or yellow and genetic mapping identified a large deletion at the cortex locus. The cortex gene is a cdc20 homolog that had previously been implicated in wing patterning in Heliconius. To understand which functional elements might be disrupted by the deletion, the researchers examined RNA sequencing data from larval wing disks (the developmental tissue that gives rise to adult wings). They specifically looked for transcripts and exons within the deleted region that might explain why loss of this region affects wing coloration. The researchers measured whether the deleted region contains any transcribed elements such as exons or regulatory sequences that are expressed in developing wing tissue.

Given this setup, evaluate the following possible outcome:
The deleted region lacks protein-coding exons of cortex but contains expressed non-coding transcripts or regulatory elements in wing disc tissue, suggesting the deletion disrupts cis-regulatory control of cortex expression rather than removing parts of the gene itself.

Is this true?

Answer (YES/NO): NO